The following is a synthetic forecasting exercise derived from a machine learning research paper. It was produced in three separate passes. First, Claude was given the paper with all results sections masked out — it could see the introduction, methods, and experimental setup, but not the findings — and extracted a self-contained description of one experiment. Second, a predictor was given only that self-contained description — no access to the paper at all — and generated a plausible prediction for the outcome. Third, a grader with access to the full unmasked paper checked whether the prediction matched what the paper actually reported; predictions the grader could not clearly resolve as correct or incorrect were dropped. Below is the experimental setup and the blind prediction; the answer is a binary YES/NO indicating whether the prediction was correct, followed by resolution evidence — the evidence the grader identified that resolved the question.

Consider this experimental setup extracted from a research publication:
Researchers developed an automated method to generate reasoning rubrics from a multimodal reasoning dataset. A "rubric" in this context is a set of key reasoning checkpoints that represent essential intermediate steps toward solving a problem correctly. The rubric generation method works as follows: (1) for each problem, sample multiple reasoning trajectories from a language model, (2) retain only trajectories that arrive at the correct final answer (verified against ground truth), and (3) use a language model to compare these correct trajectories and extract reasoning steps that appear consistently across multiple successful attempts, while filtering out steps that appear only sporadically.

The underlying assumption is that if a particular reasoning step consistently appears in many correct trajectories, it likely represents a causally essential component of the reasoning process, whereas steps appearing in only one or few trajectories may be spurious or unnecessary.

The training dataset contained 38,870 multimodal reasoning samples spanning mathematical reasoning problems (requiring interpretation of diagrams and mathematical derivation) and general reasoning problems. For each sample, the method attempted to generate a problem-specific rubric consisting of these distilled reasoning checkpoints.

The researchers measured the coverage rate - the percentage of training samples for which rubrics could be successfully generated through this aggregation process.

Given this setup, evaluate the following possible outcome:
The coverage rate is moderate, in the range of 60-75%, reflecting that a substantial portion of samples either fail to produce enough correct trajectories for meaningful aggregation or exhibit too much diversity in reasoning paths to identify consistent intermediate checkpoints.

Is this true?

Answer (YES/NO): YES